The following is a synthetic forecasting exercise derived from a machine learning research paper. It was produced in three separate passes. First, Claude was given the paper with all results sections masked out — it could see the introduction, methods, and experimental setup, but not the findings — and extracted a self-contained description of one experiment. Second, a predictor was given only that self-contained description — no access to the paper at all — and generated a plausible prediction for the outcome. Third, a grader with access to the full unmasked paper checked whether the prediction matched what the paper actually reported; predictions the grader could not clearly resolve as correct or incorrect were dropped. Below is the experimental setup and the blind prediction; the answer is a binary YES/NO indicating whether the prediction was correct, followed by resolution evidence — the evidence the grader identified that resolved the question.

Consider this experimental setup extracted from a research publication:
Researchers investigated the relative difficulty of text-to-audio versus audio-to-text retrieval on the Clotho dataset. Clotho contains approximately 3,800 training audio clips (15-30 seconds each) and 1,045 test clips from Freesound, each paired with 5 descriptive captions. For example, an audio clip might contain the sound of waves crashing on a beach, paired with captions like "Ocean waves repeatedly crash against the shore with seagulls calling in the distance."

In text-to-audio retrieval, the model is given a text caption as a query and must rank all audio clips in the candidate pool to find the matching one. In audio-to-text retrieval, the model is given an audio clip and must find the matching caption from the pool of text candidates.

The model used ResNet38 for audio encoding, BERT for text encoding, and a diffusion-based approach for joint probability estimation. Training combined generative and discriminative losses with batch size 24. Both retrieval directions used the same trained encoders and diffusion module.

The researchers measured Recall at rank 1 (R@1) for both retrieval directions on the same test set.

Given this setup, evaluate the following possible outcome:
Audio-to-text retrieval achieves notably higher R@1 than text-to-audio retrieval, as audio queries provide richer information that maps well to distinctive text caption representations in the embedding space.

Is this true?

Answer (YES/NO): YES